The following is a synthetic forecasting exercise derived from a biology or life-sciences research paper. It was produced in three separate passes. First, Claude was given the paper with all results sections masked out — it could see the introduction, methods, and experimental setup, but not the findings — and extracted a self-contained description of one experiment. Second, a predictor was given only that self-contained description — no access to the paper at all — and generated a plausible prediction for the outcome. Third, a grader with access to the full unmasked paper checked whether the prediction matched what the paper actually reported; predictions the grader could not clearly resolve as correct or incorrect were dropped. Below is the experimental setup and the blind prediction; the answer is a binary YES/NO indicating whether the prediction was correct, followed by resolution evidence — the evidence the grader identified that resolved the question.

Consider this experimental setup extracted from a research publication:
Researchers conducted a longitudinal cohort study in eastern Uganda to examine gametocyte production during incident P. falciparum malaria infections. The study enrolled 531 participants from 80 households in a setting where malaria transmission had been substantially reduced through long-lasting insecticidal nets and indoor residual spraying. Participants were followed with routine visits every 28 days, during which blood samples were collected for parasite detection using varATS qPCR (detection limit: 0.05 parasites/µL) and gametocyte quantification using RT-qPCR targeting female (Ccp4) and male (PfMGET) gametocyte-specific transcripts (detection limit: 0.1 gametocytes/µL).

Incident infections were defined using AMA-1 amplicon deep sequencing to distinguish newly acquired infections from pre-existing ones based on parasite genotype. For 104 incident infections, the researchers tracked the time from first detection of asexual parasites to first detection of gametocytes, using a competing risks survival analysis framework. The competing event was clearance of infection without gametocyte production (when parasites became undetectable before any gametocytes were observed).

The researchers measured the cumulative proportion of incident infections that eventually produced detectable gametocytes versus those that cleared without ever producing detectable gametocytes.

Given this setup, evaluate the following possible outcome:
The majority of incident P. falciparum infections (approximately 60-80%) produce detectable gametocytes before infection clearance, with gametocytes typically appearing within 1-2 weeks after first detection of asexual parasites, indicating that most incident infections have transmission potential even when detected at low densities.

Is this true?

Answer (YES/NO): NO